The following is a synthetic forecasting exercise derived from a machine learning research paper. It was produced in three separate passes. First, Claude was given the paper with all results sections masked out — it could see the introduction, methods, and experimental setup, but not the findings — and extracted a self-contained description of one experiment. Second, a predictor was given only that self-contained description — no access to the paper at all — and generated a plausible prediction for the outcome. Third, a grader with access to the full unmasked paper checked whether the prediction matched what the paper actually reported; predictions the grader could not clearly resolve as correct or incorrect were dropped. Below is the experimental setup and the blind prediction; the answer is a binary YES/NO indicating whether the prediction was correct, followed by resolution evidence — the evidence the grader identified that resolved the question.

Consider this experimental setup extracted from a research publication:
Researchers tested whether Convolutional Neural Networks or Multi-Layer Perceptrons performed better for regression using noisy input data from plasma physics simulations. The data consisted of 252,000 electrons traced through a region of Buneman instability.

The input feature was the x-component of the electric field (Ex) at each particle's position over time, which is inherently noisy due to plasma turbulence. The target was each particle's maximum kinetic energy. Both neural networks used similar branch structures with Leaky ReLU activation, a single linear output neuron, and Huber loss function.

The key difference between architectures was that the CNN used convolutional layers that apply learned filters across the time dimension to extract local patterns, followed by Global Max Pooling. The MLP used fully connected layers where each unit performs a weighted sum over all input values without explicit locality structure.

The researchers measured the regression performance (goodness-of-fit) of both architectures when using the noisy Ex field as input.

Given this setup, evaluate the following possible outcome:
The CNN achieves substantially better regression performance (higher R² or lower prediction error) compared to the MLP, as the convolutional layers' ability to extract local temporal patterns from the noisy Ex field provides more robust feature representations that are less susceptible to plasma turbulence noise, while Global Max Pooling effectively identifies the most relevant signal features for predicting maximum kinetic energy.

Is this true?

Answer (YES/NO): YES